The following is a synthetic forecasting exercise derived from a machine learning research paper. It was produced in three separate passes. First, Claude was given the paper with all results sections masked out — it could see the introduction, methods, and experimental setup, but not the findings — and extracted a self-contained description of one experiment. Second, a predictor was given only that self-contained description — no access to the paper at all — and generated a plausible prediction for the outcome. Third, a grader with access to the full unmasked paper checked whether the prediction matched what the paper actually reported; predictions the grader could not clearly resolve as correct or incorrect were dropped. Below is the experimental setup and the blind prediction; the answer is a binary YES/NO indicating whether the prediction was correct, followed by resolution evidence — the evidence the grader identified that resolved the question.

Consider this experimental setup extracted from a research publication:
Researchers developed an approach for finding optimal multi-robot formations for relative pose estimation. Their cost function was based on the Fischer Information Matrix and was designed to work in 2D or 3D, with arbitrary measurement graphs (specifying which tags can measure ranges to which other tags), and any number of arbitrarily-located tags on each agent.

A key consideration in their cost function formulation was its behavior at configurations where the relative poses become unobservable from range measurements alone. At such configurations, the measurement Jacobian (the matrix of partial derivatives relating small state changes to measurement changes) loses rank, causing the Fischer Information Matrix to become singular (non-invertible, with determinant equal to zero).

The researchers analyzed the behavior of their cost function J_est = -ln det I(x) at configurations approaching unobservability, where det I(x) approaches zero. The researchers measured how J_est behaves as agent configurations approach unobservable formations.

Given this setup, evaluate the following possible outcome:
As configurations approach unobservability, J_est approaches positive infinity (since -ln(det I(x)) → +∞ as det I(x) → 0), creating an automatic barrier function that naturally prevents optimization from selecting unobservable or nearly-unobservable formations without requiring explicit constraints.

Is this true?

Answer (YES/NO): YES